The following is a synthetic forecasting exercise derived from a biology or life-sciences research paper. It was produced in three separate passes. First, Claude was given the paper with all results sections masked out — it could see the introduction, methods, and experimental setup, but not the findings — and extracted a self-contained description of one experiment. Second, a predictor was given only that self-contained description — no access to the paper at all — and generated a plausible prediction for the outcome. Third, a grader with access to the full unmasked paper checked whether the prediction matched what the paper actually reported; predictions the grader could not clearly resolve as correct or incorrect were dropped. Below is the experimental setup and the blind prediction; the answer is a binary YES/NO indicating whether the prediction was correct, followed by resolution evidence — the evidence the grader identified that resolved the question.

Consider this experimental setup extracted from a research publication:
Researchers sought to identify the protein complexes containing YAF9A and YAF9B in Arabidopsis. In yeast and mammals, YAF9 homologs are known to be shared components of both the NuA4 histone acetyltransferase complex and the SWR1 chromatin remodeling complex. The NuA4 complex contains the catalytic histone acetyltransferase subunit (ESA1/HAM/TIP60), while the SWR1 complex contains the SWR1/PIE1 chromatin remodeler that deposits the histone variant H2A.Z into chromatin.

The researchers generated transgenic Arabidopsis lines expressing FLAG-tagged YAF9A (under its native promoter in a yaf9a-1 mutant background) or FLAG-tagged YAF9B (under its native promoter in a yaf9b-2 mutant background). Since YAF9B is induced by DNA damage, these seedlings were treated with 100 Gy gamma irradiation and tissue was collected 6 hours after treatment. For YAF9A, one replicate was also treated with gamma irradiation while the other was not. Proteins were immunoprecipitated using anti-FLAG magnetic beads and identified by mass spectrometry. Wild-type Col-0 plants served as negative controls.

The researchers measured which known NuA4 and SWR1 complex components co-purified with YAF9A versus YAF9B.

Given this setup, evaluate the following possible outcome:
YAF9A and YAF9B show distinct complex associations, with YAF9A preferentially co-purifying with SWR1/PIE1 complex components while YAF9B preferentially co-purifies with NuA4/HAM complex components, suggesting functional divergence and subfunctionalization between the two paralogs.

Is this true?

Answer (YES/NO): NO